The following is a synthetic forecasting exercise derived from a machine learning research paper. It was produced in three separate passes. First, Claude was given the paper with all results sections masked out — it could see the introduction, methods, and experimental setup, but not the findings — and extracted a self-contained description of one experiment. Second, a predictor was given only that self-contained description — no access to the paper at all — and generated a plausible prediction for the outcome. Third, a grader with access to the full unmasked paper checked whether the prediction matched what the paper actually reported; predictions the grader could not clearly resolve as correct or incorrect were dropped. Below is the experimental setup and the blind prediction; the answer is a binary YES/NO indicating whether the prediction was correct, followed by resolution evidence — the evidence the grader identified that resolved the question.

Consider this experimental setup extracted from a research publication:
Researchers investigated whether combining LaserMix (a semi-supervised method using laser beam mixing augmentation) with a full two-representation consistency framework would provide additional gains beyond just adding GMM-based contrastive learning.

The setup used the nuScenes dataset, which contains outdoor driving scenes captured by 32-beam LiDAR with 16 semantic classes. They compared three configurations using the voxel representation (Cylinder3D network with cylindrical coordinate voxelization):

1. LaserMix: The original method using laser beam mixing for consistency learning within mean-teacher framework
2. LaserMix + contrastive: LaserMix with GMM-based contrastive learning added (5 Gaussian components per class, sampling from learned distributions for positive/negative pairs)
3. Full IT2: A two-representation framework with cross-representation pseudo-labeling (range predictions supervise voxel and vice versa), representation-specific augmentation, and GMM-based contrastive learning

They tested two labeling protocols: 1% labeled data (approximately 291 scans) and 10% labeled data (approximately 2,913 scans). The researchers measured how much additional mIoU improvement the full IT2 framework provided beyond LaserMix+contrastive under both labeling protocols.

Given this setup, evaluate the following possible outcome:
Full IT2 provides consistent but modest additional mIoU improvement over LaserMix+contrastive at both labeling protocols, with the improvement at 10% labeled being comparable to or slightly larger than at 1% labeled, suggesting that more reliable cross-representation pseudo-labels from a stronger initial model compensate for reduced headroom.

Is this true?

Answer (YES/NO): NO